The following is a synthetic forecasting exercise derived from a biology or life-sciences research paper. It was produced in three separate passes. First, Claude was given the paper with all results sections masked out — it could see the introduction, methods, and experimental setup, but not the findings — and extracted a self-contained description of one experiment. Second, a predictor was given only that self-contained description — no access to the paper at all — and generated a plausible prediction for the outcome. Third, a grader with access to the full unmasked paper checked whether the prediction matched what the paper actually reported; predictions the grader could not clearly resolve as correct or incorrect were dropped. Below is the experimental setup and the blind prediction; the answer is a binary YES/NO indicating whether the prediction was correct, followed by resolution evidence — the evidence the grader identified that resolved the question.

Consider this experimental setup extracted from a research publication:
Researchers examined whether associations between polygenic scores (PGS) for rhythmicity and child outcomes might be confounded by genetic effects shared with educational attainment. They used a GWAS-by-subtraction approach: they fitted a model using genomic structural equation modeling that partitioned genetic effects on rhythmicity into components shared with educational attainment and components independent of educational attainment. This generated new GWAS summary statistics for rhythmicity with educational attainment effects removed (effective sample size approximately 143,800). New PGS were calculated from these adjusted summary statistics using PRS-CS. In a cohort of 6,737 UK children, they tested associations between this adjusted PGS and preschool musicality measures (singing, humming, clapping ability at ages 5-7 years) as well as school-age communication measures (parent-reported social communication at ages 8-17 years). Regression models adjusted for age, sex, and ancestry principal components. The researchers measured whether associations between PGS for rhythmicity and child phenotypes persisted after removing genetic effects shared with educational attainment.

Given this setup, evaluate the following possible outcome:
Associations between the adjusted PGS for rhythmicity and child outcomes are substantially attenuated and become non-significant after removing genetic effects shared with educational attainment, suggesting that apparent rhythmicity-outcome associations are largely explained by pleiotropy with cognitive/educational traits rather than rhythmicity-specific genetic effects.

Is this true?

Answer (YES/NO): NO